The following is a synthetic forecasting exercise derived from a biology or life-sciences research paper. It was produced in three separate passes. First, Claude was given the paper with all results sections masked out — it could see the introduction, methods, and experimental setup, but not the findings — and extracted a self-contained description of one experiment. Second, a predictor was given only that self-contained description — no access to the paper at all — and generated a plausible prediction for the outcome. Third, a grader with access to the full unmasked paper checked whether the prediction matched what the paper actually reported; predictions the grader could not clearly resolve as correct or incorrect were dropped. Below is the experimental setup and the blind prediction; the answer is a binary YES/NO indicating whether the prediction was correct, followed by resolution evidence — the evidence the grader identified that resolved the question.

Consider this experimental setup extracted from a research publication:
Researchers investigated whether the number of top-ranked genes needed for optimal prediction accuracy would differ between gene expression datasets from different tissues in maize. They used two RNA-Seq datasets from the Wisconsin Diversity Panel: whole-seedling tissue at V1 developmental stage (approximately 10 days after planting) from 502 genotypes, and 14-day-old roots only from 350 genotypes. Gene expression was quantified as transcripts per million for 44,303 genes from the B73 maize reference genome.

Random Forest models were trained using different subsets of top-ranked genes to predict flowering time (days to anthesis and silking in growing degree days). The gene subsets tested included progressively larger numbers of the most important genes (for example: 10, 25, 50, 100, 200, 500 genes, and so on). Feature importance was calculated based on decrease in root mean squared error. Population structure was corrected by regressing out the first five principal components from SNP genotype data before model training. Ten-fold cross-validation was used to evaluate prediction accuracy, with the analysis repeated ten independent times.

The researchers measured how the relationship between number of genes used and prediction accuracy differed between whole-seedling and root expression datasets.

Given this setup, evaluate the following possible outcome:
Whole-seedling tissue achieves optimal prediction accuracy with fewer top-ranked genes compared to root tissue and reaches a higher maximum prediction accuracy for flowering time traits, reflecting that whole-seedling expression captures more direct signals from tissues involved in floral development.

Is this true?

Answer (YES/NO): NO